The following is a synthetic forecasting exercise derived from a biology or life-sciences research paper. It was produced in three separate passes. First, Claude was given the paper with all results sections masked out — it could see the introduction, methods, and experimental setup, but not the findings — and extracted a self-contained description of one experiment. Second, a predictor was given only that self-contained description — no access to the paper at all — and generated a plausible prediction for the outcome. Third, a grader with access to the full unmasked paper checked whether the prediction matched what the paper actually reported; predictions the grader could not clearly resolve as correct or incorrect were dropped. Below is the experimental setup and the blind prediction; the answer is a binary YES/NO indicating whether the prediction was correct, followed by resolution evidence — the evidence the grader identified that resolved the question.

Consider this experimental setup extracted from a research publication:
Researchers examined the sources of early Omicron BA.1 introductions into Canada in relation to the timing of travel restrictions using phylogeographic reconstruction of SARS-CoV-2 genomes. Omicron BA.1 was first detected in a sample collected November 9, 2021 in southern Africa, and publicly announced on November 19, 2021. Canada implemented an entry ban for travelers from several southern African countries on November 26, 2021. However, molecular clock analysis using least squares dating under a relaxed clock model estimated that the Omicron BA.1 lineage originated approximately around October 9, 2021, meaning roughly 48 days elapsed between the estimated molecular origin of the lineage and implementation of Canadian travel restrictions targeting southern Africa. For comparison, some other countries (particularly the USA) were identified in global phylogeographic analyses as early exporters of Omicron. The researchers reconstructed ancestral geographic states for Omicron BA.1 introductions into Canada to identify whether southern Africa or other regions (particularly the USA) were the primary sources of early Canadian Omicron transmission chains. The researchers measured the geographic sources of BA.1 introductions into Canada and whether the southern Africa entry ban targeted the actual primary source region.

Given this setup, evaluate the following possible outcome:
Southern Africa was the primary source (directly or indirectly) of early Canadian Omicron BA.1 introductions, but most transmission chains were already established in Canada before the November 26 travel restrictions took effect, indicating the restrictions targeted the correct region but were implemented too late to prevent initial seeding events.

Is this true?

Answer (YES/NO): NO